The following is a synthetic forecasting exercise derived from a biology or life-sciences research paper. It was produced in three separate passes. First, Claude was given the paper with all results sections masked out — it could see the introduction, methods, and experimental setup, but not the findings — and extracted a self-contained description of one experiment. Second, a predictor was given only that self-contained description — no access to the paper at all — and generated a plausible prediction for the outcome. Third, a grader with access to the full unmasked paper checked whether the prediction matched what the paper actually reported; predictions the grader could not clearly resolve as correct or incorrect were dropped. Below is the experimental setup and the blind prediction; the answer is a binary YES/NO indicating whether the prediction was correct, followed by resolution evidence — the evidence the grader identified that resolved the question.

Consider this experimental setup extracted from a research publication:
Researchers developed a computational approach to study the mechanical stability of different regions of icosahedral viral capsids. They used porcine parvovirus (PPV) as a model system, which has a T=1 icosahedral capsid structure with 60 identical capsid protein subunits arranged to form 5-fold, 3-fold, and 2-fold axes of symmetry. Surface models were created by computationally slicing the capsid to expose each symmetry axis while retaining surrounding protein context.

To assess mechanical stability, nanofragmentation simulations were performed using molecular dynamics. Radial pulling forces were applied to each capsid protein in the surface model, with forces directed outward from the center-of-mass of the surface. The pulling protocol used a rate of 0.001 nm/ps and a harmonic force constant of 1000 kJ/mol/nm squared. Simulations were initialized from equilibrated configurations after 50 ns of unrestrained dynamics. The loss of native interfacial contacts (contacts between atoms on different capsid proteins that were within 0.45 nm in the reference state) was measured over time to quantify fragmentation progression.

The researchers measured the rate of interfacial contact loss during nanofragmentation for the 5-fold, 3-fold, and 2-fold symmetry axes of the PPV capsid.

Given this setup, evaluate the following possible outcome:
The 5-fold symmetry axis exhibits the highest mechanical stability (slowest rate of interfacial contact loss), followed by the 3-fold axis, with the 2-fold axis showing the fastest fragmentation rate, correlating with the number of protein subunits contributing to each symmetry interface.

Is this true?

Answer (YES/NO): YES